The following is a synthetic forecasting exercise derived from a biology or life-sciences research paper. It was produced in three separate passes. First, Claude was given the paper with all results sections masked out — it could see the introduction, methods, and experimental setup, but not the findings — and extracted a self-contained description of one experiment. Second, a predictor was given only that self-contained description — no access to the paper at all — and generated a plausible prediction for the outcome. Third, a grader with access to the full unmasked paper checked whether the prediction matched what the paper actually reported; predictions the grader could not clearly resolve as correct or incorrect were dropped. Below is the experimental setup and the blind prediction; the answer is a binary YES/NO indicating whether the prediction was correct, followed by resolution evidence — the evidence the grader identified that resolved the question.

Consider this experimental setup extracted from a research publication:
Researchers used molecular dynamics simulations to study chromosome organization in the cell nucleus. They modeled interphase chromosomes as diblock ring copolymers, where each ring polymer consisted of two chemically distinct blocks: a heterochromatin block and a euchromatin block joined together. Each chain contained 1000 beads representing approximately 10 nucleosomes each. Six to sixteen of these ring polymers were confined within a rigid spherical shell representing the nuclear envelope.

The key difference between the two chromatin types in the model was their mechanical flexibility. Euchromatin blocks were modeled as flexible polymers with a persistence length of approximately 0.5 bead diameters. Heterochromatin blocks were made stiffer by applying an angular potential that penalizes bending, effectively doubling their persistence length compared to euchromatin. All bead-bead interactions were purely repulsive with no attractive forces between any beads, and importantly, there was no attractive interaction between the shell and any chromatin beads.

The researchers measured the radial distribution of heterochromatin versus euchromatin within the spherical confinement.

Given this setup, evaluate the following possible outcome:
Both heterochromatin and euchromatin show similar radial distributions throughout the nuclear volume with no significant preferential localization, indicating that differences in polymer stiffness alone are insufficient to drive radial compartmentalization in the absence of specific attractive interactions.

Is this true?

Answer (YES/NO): NO